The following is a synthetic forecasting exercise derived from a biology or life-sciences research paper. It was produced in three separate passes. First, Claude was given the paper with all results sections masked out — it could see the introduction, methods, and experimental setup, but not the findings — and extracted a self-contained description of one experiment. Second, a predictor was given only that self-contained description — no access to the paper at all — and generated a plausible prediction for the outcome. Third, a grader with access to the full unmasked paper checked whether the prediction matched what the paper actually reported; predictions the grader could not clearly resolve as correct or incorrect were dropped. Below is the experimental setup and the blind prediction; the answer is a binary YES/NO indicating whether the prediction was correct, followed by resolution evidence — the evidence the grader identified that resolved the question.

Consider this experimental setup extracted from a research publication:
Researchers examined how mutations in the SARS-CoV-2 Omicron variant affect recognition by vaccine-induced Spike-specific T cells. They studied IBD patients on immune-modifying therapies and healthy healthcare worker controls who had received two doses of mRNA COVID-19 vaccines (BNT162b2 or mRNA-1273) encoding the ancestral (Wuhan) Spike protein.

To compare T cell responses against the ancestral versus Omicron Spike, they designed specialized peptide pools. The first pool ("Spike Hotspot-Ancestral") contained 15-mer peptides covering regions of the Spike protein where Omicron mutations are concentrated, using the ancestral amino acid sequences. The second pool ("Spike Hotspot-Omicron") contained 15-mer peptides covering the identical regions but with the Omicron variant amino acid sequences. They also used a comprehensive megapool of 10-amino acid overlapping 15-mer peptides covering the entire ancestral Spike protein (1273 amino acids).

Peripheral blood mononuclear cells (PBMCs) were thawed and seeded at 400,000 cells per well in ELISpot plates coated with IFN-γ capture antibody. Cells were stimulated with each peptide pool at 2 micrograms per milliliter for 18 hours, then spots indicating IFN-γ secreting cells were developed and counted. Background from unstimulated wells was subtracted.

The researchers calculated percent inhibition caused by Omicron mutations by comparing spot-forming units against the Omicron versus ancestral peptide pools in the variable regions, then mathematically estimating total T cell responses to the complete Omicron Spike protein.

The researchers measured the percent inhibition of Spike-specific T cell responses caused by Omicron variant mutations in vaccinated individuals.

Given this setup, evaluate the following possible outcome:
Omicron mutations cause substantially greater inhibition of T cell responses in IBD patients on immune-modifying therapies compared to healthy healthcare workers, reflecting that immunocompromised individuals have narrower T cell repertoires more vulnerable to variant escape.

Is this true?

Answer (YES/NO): NO